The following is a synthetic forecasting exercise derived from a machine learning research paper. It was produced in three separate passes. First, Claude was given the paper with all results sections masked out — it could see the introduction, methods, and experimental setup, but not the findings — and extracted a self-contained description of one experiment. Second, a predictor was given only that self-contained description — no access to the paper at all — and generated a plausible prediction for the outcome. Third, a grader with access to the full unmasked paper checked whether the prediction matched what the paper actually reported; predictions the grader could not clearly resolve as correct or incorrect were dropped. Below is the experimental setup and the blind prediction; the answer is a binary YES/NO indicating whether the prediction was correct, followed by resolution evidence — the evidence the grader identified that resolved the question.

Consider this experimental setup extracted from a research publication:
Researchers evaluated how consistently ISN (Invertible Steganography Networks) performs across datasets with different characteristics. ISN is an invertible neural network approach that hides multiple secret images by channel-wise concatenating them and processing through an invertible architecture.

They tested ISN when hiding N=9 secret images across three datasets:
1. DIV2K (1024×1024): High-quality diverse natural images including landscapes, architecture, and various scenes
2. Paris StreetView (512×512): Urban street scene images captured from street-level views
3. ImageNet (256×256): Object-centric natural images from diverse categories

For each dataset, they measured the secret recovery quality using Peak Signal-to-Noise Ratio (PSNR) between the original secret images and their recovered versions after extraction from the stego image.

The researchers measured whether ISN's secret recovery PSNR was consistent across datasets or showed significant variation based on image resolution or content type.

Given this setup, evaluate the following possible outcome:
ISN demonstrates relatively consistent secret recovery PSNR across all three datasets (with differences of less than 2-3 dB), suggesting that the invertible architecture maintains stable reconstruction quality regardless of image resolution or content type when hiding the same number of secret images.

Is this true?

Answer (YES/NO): YES